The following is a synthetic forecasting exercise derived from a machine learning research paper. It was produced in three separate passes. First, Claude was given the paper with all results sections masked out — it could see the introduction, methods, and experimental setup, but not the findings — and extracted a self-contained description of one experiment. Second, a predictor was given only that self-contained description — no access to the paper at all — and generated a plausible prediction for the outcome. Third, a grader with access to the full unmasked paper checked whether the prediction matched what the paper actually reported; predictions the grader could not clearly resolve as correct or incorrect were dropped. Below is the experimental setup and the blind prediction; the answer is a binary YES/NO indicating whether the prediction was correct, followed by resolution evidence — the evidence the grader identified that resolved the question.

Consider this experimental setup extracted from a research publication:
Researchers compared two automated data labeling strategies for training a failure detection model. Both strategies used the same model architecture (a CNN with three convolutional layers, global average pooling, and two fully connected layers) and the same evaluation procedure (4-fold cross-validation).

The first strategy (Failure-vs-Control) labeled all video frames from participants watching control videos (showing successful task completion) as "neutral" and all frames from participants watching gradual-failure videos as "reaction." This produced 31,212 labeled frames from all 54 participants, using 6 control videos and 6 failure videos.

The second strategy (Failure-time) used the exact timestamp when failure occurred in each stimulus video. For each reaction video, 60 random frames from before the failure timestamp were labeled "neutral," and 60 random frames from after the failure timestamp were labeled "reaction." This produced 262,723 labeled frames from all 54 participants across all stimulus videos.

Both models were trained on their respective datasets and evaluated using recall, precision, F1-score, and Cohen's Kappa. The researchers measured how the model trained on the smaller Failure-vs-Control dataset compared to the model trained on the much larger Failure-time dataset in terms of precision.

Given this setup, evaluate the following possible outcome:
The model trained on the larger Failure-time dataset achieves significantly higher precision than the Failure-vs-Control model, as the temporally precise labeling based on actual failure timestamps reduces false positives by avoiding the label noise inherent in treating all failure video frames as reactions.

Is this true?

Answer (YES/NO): NO